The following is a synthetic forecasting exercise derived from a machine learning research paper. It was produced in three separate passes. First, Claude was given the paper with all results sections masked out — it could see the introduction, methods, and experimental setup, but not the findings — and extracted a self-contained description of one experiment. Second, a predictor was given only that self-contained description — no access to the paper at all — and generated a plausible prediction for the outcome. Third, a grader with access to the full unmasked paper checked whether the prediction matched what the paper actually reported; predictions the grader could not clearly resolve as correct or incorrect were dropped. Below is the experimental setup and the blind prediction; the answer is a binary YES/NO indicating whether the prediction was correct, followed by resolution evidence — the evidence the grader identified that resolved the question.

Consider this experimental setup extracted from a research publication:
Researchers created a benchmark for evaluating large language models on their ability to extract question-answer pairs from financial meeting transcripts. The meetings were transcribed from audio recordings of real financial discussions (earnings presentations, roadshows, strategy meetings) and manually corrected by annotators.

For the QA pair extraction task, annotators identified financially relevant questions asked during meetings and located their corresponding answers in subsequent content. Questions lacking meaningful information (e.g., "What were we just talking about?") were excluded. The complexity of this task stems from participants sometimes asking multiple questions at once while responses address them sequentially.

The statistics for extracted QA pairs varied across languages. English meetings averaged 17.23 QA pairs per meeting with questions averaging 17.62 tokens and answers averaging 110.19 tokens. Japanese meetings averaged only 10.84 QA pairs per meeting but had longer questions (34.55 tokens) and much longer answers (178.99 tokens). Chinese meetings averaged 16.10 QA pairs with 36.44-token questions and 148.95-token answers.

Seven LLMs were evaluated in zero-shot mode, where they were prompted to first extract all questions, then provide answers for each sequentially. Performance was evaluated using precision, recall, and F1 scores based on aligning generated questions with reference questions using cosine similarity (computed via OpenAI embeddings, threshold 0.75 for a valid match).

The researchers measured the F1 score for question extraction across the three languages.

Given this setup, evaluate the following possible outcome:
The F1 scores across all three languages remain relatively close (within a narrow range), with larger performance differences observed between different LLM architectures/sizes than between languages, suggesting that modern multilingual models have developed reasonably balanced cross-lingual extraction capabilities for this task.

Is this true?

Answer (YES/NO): NO